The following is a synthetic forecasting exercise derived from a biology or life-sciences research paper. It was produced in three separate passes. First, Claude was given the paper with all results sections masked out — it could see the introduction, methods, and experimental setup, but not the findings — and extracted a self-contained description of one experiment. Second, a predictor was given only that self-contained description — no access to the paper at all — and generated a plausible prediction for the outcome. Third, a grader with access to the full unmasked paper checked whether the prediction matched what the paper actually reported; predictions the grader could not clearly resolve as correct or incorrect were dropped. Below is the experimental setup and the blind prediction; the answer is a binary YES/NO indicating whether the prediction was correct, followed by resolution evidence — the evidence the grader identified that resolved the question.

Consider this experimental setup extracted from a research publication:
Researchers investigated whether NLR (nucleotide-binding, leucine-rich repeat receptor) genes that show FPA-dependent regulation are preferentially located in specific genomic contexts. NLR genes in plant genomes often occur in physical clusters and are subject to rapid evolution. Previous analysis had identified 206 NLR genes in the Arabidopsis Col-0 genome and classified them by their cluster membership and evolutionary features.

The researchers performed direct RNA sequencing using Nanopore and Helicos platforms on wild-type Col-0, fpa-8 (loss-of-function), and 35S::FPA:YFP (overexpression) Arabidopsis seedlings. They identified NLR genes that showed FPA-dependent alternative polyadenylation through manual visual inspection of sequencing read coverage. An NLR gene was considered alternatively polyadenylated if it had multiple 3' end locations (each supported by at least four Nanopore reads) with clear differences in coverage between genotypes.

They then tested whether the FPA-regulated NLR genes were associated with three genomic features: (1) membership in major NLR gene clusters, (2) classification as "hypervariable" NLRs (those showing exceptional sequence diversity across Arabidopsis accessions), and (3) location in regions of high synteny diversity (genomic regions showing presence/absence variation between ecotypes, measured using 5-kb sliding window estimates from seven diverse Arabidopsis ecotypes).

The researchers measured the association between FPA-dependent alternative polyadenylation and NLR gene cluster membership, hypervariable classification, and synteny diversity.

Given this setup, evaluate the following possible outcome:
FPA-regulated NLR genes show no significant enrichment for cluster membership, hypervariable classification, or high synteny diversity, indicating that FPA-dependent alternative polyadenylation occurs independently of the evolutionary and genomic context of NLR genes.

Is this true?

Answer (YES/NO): NO